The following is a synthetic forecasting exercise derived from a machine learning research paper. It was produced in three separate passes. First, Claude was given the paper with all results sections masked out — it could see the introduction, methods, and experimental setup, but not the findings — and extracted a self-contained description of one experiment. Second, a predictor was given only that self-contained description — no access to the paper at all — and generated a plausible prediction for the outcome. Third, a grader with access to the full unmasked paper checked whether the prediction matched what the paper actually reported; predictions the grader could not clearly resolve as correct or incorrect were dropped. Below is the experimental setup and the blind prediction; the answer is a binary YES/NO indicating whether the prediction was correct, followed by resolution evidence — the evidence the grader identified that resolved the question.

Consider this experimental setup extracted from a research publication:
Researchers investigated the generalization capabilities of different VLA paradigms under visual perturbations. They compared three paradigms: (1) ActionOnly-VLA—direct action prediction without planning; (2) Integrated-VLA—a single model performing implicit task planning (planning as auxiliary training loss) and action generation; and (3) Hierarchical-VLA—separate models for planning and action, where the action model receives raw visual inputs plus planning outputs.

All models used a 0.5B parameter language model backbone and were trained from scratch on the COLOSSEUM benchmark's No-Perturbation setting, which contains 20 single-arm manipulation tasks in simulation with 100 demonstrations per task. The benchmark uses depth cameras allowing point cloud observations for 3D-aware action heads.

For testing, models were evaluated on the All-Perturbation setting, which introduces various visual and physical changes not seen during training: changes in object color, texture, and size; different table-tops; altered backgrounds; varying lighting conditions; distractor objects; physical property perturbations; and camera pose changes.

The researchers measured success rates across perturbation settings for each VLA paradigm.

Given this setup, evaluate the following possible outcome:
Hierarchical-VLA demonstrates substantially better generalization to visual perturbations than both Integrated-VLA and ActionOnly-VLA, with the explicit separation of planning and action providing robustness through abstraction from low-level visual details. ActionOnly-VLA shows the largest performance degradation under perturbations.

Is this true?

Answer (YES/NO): NO